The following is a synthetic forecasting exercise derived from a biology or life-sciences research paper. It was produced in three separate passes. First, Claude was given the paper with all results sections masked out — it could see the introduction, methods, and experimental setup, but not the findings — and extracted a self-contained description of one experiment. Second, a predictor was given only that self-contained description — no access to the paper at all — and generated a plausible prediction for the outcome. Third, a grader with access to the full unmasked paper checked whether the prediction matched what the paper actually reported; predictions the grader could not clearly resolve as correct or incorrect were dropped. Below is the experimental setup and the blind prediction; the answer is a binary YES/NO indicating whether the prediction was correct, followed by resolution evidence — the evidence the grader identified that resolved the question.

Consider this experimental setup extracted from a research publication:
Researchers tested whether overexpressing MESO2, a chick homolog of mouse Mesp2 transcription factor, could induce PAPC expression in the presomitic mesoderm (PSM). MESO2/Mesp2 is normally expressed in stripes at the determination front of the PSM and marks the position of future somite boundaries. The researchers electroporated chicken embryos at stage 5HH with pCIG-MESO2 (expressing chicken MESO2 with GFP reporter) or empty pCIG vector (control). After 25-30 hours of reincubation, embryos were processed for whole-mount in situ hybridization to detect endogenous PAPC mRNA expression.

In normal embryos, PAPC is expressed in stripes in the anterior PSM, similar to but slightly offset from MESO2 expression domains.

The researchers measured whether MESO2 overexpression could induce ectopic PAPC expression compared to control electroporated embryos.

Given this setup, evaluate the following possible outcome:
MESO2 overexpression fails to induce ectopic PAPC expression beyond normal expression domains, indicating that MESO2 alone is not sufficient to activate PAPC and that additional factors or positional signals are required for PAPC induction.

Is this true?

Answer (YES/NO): NO